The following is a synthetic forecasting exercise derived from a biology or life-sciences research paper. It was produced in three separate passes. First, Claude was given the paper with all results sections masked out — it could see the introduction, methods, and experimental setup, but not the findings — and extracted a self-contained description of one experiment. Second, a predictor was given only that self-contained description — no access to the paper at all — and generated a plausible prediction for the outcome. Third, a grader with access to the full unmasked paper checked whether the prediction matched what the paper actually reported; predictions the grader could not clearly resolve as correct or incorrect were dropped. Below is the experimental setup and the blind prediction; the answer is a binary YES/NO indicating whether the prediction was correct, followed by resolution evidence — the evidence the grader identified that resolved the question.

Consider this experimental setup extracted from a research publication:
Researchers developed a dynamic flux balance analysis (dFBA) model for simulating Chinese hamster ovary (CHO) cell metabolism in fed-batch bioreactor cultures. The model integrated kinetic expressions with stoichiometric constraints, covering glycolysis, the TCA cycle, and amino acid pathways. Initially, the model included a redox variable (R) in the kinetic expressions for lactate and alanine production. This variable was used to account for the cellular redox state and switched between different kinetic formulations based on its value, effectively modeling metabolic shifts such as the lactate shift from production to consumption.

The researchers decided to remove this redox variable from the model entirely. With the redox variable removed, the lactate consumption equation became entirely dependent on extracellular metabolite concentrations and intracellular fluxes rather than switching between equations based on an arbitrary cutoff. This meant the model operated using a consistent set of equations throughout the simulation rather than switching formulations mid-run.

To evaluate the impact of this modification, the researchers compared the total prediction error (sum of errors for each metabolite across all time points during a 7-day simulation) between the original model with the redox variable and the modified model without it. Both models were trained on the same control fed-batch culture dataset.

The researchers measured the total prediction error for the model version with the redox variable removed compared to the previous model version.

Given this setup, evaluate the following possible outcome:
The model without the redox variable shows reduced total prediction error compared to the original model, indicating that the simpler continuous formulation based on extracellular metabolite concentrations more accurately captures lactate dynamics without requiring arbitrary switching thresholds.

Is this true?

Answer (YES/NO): NO